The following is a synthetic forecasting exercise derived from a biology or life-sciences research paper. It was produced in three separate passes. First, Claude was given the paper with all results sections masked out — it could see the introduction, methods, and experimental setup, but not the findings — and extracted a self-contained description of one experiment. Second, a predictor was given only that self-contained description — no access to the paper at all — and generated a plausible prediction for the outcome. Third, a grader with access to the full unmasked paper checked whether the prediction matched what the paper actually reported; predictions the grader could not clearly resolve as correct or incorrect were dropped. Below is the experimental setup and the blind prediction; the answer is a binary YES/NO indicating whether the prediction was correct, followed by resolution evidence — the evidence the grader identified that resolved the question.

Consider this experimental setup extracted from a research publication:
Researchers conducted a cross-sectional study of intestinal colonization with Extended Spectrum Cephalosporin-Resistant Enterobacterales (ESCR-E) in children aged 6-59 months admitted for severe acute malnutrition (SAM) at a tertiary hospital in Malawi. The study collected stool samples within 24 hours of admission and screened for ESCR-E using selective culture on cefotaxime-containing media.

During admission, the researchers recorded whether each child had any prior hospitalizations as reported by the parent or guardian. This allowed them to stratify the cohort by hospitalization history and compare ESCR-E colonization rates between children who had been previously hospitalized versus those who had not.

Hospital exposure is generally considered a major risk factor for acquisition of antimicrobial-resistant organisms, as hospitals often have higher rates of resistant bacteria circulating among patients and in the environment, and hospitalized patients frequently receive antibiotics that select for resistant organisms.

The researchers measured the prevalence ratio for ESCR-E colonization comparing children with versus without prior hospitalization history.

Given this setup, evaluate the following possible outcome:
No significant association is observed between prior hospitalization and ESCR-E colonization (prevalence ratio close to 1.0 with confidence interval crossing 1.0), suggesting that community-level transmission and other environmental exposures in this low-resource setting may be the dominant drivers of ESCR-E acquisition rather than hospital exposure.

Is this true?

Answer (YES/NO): YES